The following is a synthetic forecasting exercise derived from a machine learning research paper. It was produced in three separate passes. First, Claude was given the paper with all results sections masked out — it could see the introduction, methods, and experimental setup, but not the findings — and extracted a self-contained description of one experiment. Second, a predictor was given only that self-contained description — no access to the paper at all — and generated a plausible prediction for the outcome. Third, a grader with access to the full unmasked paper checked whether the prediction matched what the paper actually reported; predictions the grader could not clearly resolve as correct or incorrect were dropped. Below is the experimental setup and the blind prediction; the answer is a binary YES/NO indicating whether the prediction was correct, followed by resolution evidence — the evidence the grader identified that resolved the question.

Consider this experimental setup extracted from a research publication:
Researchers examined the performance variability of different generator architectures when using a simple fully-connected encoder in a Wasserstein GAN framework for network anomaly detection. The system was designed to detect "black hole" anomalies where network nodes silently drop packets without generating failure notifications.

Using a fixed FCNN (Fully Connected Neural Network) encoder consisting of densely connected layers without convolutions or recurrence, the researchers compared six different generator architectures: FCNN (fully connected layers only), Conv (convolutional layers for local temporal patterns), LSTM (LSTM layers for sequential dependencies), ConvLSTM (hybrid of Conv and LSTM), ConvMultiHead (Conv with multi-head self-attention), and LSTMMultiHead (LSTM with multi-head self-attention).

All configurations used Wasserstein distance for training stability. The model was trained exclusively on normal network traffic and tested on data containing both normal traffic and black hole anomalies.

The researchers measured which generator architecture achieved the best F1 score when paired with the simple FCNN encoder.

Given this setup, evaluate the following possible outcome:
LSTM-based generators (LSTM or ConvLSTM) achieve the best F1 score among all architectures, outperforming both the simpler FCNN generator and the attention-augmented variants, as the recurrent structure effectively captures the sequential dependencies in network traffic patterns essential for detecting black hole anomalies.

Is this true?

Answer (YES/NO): NO